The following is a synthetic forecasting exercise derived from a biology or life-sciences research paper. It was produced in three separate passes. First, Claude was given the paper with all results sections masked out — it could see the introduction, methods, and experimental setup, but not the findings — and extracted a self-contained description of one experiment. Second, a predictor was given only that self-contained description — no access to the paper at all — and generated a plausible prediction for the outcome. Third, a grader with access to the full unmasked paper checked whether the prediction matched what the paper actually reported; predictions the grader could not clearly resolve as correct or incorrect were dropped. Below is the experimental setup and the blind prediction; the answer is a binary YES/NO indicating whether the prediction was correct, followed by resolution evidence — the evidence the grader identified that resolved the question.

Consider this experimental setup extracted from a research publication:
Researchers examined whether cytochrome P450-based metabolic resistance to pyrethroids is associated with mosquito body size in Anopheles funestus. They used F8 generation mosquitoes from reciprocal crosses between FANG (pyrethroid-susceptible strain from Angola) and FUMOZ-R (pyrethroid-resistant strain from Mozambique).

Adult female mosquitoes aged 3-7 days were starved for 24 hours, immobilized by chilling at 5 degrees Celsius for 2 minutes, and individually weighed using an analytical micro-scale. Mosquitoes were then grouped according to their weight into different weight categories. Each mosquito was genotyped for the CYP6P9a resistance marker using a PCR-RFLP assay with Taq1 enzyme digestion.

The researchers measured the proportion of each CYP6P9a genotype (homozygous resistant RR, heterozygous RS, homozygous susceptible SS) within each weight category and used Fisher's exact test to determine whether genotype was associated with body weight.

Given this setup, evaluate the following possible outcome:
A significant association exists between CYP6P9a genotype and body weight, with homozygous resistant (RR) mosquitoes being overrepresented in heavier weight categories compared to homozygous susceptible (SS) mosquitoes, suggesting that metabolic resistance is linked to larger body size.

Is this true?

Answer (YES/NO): NO